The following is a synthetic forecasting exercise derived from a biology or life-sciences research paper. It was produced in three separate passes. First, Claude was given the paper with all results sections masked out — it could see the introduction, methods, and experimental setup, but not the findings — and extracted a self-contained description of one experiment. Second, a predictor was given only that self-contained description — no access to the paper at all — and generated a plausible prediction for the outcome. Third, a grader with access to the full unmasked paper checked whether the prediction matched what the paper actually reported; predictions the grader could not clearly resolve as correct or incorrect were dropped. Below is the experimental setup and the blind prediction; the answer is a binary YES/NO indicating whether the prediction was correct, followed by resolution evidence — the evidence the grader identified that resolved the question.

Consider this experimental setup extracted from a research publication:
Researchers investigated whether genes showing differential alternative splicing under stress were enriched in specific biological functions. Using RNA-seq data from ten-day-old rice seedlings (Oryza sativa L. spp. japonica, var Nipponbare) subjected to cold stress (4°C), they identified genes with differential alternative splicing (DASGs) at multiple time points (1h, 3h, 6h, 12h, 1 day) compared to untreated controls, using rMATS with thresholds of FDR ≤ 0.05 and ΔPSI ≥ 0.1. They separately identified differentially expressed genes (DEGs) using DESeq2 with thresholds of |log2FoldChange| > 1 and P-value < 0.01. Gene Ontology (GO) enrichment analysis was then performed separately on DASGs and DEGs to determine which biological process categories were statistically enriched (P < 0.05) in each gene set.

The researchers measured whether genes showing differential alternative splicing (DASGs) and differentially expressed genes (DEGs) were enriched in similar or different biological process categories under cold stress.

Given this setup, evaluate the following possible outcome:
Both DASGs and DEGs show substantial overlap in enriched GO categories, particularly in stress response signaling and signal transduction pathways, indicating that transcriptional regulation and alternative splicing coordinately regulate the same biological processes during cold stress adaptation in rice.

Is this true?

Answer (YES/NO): NO